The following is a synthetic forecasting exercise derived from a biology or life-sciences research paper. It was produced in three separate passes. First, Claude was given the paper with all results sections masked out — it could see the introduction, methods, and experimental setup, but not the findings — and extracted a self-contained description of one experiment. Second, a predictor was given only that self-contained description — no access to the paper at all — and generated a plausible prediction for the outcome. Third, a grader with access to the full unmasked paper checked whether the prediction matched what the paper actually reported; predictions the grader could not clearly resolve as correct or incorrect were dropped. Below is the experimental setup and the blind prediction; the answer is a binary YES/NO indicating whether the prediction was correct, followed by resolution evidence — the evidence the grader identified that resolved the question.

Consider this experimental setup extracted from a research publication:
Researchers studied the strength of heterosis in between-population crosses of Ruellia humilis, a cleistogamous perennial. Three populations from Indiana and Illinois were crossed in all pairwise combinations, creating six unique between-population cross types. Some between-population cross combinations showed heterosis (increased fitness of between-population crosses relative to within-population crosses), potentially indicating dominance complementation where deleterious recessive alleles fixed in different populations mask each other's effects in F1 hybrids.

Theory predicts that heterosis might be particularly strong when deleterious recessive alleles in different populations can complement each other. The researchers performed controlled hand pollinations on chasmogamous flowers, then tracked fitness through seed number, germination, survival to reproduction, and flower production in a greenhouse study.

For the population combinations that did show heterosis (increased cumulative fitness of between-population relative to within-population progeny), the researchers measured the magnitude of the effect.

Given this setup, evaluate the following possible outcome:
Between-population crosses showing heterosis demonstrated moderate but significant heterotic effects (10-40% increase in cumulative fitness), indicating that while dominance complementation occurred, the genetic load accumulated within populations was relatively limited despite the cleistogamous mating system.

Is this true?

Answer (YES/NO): NO